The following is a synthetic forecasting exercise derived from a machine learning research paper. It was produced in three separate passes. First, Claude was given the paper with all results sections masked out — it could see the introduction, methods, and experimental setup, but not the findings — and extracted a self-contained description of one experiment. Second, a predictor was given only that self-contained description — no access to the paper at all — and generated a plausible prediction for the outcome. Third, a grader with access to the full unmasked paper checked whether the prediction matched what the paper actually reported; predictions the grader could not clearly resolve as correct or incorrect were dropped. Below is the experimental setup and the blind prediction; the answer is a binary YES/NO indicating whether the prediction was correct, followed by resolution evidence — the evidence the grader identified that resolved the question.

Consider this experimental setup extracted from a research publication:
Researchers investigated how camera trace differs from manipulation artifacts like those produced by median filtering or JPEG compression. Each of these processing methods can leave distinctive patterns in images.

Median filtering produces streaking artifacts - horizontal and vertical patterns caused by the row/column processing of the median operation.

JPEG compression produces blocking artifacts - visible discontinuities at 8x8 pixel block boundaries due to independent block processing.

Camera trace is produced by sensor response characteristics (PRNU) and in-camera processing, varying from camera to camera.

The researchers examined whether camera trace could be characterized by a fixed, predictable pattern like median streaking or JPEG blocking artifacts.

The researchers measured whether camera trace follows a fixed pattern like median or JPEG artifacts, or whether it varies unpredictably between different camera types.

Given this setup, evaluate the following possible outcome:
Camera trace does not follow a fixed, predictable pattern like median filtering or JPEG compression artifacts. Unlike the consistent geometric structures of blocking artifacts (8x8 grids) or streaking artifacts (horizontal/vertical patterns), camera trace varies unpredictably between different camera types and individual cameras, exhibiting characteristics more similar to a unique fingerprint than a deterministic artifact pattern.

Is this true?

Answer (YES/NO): YES